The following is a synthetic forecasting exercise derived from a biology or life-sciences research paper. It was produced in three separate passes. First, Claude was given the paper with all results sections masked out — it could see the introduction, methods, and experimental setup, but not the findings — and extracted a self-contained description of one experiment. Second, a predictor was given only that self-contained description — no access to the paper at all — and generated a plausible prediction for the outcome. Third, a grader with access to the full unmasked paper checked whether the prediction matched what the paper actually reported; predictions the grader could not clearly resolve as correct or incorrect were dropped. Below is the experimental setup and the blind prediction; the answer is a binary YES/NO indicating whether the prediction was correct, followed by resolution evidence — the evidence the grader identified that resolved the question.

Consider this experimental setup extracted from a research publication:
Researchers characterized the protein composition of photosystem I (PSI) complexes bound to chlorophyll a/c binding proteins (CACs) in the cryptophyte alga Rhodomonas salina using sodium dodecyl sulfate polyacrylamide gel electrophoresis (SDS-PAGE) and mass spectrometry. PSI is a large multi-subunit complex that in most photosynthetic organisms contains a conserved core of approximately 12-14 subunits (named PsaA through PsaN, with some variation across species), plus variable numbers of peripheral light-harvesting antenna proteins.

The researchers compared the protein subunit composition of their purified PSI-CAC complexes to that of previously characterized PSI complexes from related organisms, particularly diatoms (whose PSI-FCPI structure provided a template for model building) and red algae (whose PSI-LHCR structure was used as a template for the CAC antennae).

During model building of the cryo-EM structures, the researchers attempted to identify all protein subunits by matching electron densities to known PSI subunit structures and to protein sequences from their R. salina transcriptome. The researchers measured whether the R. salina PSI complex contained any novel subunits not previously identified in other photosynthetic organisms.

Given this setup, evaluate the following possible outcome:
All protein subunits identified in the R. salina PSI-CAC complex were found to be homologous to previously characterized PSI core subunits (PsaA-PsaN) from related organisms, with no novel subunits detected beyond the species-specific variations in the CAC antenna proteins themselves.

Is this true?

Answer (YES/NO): NO